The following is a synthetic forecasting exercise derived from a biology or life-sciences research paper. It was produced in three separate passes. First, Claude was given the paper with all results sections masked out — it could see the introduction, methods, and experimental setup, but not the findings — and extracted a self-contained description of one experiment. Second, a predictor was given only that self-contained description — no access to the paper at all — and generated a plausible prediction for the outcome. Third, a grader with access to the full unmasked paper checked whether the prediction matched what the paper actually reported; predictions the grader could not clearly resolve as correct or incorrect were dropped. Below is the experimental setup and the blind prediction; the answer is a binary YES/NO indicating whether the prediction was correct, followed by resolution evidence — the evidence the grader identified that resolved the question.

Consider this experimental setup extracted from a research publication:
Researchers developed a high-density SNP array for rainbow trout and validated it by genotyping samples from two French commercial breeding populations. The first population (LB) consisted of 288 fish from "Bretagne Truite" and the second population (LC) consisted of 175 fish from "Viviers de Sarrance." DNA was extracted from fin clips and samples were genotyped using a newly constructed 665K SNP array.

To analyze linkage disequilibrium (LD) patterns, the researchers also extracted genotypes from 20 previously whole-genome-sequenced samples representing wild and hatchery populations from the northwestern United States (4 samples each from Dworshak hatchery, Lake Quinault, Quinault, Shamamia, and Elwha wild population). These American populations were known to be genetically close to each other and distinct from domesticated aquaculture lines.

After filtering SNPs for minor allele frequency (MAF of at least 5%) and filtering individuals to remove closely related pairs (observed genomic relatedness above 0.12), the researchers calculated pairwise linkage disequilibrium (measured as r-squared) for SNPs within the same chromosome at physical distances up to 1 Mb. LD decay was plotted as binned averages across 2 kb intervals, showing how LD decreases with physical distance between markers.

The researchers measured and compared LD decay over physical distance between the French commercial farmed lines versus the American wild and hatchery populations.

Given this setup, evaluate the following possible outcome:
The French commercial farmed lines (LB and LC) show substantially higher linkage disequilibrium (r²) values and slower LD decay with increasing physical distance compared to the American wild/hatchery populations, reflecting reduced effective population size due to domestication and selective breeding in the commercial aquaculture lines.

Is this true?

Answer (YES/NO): YES